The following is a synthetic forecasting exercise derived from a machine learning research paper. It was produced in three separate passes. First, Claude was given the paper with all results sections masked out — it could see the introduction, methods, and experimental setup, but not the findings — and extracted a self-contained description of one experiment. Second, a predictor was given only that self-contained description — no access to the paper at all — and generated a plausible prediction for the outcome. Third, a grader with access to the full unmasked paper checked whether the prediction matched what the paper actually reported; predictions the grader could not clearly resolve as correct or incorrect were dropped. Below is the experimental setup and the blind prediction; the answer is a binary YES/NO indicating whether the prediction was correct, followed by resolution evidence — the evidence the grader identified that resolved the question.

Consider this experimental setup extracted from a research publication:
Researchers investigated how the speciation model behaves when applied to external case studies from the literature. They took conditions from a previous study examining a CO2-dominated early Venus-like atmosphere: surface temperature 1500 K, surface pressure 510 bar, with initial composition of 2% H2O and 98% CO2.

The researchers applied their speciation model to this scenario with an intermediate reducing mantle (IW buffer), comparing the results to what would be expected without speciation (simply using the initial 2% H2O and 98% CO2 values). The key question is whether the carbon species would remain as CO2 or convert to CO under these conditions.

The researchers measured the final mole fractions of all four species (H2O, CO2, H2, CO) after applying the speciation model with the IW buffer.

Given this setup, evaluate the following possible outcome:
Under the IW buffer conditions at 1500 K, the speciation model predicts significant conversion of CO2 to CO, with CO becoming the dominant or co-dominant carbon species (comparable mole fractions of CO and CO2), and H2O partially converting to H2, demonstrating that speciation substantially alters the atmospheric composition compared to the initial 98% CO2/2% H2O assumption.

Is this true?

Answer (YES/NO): YES